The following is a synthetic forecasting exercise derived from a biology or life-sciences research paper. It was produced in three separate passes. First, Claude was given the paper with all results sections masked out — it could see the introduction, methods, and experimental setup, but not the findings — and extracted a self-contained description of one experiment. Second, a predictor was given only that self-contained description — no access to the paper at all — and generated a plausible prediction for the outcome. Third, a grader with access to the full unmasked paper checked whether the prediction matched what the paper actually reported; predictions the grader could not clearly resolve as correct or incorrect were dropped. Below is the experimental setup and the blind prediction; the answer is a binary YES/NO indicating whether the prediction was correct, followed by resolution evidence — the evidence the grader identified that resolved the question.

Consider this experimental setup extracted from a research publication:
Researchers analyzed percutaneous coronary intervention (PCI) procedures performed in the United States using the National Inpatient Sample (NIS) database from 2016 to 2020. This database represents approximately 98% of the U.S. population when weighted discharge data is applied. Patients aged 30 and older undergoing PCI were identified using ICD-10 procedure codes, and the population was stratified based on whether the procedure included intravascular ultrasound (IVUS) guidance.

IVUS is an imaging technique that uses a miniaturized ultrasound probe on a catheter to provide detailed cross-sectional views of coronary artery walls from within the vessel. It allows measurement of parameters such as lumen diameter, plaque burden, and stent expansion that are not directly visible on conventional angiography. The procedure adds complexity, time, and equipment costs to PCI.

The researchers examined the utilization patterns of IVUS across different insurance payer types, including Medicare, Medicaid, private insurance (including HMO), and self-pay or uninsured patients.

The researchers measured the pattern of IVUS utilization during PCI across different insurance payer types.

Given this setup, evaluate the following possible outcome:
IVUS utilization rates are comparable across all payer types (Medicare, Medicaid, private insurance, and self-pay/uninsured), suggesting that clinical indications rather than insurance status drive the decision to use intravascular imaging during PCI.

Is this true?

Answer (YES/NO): NO